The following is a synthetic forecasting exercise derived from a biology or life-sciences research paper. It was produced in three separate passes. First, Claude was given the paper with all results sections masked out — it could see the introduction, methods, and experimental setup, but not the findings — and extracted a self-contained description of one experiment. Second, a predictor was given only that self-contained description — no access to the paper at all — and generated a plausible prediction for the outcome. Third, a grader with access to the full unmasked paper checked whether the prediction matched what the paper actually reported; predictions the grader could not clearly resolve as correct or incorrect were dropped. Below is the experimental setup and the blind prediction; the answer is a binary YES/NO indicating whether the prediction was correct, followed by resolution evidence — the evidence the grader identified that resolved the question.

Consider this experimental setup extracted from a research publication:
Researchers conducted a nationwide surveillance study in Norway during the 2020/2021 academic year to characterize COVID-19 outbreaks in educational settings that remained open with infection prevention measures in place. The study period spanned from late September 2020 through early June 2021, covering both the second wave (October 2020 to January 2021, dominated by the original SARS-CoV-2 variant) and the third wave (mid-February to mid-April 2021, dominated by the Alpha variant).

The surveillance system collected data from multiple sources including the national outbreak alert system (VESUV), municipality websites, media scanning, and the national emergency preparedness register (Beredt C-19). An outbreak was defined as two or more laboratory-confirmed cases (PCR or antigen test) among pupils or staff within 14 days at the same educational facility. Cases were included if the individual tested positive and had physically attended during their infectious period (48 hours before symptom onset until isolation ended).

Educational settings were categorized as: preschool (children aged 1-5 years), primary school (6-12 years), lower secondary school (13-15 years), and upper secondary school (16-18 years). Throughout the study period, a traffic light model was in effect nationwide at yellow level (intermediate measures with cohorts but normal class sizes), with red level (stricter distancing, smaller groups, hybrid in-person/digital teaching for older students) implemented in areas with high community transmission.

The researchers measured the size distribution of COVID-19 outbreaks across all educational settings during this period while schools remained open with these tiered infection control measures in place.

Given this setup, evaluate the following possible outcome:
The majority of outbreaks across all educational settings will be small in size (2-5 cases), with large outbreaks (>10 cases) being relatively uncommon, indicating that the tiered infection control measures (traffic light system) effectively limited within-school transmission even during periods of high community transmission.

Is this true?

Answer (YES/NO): YES